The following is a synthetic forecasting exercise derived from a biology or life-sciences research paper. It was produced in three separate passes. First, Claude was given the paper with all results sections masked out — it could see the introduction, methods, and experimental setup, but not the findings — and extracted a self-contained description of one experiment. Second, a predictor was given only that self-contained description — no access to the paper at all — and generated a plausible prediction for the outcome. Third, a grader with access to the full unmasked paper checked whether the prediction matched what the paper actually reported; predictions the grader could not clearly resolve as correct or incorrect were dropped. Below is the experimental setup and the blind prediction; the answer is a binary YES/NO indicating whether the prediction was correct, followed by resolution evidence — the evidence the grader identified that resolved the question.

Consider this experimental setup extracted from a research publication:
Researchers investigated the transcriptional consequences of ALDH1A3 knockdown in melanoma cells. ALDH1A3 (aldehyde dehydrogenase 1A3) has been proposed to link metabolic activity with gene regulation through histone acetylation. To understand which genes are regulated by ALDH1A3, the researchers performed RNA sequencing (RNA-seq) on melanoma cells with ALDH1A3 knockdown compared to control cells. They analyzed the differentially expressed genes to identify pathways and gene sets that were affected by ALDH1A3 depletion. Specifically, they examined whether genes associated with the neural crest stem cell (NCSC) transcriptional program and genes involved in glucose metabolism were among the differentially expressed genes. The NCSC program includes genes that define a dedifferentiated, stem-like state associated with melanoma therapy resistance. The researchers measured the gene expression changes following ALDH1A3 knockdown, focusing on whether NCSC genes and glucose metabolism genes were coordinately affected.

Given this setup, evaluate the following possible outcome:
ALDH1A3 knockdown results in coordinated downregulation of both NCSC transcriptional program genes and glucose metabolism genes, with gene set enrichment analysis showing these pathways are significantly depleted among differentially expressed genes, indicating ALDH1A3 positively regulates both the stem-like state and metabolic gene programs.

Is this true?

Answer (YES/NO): YES